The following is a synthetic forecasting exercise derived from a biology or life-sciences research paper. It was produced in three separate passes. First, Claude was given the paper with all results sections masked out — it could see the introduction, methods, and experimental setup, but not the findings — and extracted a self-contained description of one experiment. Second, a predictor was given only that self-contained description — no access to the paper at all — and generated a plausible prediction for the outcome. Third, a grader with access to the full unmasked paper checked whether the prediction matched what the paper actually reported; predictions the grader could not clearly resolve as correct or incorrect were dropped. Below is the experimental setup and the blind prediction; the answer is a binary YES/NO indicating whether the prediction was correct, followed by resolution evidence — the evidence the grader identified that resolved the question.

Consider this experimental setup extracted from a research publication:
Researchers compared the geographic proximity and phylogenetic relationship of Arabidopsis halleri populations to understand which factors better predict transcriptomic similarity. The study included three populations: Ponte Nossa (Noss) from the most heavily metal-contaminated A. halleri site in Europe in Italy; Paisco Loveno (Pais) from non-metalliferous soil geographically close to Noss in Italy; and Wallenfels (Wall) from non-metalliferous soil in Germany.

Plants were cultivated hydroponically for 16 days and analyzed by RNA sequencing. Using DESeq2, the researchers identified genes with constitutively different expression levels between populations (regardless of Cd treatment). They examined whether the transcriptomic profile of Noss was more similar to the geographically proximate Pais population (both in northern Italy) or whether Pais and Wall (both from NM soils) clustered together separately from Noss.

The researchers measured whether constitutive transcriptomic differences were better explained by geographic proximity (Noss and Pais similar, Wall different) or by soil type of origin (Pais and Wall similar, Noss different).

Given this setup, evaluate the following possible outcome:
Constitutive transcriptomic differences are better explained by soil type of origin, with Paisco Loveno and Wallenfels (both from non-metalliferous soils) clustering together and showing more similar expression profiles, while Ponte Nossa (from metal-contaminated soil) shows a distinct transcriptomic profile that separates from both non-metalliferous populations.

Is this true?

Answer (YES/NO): NO